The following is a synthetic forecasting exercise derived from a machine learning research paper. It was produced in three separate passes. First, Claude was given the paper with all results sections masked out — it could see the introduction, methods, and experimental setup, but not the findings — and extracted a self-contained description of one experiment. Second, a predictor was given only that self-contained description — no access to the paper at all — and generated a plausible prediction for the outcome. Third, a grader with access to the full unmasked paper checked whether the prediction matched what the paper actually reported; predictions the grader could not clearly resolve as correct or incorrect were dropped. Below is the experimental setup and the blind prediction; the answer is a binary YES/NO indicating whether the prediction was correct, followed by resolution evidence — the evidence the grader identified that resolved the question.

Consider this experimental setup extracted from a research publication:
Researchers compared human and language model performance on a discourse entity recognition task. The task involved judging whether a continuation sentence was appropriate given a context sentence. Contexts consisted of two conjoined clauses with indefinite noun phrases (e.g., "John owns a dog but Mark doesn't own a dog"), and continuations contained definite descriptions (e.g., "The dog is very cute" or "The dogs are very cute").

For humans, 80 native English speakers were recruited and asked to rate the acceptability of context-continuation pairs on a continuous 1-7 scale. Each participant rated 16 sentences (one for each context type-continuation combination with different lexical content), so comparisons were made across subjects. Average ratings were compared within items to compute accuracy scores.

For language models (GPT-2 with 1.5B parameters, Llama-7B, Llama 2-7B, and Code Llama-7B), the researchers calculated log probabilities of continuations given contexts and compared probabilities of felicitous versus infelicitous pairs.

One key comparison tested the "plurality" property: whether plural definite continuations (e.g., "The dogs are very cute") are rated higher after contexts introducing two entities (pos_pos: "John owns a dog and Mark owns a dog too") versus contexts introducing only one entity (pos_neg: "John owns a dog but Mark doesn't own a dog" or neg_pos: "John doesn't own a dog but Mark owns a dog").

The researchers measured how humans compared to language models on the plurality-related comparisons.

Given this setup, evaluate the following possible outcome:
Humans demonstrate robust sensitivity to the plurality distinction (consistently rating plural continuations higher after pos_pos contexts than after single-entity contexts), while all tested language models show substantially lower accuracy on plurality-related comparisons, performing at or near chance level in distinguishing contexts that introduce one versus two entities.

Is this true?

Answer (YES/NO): NO